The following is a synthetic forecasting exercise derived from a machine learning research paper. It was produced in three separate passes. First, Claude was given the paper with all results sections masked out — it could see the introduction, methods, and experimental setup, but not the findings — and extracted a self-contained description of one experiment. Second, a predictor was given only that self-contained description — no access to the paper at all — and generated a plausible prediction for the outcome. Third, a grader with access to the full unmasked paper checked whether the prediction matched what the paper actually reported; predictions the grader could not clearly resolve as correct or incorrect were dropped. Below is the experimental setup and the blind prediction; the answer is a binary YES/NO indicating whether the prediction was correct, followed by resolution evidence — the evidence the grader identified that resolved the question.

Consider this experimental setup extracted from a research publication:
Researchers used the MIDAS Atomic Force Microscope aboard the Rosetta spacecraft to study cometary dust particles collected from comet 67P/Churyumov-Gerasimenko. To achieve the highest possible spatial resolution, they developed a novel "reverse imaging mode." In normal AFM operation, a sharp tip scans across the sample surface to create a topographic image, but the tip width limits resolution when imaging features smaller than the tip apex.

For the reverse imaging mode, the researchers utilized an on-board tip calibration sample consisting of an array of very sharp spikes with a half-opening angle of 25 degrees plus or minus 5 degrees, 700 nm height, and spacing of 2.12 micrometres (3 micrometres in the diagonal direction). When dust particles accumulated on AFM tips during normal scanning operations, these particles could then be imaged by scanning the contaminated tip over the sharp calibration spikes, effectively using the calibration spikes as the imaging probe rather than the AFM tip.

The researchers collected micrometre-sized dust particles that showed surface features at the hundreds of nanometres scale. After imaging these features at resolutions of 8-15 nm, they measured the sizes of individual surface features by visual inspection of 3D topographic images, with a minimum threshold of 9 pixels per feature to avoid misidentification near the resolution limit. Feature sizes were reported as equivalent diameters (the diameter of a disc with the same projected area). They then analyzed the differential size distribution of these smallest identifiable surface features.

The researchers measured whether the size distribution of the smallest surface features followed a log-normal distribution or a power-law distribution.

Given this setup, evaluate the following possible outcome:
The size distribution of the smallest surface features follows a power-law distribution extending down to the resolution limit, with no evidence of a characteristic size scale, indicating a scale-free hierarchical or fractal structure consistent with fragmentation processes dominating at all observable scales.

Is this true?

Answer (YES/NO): NO